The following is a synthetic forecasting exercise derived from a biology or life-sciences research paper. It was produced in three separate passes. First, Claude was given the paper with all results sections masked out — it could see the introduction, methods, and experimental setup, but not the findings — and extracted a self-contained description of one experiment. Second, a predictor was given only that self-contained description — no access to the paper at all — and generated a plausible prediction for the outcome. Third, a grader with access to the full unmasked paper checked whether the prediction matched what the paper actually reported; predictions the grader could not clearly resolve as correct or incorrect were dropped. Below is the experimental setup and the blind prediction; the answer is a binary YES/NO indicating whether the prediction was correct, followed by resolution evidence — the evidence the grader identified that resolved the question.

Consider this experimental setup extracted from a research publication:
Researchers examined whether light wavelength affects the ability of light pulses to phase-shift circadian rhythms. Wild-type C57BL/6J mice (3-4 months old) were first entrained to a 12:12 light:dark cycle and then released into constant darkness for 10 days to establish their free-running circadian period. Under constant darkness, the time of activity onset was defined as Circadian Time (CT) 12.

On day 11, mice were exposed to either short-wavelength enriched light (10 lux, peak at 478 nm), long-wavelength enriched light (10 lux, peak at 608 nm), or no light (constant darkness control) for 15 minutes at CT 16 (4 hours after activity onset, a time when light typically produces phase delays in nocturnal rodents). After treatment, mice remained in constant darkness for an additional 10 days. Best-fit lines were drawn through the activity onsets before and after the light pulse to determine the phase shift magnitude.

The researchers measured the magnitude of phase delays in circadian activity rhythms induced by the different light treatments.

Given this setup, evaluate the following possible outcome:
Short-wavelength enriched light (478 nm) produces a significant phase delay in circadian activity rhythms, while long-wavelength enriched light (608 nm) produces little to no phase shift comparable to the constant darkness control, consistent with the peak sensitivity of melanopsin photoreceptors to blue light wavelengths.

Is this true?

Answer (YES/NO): NO